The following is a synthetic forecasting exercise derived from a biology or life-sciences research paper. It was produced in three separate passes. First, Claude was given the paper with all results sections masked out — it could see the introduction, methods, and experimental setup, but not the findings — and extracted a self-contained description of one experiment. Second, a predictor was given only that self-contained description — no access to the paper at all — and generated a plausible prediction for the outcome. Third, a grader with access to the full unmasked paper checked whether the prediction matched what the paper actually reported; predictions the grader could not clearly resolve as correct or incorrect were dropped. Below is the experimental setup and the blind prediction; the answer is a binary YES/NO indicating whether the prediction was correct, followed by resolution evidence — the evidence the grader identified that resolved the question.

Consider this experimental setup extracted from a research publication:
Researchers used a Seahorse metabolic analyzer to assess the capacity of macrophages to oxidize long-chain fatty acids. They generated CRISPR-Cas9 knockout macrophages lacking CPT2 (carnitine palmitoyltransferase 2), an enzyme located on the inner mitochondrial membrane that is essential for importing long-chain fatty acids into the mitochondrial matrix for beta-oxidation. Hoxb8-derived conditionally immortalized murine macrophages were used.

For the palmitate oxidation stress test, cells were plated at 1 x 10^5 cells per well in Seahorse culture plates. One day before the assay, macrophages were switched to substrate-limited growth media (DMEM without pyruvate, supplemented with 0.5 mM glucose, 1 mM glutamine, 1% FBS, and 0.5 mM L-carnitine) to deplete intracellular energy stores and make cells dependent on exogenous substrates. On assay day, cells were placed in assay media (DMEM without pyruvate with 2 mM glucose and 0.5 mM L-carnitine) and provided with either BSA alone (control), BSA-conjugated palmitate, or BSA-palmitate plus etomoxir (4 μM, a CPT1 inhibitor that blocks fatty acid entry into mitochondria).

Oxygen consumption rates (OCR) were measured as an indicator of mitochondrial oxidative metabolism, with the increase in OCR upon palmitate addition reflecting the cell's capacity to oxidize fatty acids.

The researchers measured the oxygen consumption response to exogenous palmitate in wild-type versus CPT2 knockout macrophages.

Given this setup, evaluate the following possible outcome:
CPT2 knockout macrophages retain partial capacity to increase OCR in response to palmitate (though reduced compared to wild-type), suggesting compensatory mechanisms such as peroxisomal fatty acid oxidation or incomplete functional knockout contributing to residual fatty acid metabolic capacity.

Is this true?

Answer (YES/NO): NO